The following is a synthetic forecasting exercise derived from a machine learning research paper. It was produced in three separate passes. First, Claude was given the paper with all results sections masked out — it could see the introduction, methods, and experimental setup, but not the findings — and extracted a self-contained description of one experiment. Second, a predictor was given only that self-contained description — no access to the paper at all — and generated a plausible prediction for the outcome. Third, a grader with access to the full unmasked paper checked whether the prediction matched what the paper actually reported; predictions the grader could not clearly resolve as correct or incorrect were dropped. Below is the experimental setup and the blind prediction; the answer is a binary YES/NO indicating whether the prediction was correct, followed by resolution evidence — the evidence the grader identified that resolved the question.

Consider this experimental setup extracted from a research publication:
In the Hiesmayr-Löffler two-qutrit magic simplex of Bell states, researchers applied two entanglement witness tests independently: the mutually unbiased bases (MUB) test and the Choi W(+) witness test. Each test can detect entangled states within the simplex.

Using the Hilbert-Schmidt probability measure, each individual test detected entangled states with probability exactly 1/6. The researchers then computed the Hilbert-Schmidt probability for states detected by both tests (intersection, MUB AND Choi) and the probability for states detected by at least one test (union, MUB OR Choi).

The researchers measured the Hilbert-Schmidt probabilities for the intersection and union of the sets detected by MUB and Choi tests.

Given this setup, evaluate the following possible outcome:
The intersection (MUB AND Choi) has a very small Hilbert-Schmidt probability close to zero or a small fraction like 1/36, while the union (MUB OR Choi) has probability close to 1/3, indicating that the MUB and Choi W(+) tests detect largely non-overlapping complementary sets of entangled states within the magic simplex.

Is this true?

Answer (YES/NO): NO